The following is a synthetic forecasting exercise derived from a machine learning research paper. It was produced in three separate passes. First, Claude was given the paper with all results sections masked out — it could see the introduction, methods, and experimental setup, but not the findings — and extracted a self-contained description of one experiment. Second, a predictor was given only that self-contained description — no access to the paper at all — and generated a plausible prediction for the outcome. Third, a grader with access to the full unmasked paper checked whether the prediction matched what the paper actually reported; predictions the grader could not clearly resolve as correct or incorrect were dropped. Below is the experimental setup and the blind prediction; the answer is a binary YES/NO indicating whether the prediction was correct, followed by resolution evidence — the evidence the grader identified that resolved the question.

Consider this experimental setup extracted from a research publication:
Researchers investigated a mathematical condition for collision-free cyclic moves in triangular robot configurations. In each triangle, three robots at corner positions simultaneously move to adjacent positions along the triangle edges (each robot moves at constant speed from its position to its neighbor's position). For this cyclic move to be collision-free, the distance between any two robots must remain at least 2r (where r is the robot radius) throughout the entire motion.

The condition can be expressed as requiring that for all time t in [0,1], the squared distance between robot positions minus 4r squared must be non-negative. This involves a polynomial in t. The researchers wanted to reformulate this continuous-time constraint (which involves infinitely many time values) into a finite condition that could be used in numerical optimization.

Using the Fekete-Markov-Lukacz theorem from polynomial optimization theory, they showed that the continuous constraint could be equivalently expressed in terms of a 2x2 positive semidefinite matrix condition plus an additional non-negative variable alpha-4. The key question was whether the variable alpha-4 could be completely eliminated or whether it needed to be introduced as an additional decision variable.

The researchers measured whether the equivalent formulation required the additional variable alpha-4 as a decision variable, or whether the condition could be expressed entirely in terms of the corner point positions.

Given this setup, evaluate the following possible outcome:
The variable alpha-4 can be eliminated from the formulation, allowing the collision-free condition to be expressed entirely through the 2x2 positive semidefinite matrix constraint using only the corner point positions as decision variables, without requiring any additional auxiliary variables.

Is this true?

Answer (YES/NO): NO